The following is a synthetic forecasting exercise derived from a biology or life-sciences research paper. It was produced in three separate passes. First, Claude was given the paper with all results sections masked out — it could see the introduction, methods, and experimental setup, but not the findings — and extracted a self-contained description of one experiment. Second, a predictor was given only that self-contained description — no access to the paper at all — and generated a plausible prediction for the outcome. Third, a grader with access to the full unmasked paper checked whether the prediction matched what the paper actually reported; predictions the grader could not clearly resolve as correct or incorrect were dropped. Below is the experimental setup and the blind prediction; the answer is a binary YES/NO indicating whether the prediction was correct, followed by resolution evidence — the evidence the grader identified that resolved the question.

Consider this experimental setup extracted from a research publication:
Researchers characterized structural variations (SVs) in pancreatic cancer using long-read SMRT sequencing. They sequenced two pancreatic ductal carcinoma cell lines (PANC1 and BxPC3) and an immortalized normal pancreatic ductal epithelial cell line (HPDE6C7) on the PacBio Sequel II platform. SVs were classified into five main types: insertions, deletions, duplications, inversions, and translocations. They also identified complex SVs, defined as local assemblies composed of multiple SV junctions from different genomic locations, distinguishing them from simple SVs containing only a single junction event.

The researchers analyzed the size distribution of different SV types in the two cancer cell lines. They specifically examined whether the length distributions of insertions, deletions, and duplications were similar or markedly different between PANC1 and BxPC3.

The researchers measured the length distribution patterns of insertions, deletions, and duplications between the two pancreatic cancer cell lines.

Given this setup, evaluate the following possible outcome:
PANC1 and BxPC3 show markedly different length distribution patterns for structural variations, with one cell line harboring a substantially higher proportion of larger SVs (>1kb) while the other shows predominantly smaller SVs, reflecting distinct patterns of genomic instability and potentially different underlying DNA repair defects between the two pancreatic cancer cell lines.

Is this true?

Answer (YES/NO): NO